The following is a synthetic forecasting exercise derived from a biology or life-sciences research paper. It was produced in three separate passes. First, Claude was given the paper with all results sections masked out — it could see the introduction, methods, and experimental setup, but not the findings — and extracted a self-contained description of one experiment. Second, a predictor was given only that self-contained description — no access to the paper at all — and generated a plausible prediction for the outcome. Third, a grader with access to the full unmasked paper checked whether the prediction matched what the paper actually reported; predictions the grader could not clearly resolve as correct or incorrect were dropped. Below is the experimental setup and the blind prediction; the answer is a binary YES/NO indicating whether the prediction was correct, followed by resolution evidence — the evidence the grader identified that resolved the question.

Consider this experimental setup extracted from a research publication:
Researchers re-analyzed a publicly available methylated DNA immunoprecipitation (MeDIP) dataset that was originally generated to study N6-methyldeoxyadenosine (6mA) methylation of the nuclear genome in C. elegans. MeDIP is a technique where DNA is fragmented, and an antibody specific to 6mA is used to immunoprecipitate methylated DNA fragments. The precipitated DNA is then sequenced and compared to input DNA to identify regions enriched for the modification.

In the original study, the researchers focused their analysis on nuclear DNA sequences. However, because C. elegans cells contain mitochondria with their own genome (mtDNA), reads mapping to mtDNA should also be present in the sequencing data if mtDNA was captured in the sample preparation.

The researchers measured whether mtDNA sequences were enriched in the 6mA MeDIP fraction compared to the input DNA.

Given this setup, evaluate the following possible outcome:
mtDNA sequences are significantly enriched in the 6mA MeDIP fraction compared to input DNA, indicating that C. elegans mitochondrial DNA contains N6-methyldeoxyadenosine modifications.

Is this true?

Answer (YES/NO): YES